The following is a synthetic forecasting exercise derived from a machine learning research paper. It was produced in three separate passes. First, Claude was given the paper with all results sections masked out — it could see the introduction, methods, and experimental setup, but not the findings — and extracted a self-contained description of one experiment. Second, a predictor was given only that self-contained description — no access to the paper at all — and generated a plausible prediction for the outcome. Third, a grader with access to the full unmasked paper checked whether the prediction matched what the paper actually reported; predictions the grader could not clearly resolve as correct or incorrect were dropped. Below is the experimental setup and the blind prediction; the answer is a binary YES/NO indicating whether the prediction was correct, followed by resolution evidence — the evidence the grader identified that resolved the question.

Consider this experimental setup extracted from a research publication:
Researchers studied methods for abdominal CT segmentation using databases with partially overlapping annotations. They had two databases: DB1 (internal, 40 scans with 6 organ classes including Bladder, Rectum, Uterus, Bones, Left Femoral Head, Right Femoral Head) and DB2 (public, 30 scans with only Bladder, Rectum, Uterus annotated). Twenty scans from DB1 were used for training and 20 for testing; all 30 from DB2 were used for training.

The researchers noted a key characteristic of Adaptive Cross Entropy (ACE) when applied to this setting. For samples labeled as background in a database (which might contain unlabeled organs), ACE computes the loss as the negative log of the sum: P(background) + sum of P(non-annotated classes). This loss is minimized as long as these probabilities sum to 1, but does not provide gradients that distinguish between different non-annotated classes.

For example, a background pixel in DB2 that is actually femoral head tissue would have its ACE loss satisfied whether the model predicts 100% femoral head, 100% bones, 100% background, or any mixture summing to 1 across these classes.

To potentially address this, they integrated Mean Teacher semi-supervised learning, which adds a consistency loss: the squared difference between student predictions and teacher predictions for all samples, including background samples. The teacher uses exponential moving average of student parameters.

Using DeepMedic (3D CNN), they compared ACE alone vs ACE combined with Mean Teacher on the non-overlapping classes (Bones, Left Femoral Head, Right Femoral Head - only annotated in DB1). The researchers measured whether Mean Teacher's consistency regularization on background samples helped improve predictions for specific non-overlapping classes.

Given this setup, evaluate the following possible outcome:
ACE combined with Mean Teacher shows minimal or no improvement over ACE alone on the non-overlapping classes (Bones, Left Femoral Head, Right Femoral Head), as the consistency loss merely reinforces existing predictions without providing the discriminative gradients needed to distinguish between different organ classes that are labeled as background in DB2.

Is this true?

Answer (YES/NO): NO